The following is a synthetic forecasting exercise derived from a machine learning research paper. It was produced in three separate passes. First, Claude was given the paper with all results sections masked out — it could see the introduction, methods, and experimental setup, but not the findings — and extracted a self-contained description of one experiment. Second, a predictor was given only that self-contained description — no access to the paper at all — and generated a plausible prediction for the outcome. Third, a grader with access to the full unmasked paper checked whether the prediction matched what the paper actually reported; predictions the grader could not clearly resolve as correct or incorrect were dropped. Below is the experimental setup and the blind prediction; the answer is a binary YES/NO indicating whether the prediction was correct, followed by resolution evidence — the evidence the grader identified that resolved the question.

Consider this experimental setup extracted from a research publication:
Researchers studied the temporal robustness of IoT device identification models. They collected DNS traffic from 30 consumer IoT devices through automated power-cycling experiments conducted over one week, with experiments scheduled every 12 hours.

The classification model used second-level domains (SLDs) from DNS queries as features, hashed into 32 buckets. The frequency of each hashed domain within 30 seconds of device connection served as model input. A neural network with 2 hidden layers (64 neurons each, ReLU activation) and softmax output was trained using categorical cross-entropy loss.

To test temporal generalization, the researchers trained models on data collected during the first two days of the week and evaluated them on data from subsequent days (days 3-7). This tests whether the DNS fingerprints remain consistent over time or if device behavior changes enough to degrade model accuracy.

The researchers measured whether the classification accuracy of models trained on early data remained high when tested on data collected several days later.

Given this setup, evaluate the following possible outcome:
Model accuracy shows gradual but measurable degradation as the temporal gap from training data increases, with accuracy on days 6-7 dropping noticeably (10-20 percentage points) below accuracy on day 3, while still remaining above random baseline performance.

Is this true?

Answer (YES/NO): NO